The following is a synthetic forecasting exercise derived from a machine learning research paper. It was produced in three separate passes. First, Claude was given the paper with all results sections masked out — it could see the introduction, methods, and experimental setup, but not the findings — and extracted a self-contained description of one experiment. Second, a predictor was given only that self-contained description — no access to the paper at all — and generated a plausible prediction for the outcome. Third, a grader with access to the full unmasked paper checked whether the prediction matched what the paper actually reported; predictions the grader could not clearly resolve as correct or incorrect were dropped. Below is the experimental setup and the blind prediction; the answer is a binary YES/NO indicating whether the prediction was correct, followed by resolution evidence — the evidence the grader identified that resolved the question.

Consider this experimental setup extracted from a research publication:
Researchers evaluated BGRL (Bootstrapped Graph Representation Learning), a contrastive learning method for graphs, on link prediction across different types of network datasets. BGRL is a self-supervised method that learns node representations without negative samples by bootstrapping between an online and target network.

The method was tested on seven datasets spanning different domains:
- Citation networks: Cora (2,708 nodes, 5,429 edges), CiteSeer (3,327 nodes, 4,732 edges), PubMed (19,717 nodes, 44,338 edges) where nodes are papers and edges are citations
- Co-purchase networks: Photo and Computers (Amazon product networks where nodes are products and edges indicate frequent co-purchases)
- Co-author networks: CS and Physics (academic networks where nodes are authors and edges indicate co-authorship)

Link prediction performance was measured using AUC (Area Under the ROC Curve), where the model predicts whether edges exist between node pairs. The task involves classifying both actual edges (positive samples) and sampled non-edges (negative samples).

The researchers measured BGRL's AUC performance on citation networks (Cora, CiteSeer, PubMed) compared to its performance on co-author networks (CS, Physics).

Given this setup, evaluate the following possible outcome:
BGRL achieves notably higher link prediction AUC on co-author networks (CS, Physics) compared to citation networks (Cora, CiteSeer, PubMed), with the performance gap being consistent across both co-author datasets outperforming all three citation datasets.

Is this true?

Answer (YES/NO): NO